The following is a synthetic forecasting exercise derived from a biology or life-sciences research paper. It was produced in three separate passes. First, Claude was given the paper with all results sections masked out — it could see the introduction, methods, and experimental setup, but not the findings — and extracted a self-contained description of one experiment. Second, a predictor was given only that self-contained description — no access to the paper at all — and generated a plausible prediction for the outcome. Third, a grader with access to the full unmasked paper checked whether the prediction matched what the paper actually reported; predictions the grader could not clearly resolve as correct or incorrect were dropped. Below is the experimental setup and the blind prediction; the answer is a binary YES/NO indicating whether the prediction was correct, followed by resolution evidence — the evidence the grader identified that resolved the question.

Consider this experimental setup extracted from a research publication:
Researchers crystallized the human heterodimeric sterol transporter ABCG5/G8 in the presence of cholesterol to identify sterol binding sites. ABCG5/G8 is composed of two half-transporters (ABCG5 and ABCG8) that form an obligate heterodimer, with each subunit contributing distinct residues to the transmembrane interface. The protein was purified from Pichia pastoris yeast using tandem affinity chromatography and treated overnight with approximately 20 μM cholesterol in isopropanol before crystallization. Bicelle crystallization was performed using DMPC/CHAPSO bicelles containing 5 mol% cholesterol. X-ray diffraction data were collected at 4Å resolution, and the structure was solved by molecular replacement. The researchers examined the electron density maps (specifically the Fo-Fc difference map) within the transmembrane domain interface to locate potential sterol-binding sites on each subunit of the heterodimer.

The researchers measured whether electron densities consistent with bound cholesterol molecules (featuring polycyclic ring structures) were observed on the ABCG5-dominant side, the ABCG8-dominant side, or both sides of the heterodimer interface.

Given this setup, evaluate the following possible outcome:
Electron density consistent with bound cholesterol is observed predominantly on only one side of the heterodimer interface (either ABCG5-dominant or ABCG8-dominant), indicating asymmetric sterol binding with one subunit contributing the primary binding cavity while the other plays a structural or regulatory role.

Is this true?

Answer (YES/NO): YES